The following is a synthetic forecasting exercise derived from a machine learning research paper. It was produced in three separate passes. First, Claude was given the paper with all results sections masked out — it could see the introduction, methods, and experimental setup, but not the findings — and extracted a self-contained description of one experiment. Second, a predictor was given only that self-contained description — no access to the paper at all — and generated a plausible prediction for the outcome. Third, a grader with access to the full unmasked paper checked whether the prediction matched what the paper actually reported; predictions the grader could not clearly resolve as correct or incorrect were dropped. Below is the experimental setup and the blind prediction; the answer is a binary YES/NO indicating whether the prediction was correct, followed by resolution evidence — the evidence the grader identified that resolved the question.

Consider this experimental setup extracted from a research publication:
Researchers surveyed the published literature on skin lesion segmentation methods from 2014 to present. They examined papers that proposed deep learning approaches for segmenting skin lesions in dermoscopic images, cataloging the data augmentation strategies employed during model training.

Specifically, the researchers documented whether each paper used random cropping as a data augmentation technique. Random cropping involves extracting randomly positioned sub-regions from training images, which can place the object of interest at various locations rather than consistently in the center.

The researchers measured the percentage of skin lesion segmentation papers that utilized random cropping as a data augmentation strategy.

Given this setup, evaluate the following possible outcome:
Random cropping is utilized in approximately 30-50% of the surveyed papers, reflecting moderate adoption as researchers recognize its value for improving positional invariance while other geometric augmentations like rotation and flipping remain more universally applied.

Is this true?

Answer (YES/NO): NO